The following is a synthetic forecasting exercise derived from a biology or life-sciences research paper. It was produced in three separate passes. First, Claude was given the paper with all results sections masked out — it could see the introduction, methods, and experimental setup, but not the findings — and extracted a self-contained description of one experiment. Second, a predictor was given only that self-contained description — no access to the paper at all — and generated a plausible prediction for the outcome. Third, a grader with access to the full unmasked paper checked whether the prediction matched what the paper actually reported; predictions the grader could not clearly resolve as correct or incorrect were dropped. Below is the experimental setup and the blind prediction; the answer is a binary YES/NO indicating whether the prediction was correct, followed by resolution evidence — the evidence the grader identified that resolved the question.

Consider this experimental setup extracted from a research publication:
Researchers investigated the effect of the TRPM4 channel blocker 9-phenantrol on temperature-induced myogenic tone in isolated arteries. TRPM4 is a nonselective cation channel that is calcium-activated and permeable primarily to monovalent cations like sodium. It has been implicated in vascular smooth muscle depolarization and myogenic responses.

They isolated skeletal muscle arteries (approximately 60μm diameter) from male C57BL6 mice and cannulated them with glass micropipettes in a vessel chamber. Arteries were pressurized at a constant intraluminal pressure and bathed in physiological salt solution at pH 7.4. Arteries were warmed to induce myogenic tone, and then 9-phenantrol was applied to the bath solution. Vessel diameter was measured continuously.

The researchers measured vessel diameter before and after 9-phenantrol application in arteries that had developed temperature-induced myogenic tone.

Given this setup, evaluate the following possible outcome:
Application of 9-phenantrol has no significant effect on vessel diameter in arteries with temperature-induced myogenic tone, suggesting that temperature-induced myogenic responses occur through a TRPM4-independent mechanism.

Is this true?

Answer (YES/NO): NO